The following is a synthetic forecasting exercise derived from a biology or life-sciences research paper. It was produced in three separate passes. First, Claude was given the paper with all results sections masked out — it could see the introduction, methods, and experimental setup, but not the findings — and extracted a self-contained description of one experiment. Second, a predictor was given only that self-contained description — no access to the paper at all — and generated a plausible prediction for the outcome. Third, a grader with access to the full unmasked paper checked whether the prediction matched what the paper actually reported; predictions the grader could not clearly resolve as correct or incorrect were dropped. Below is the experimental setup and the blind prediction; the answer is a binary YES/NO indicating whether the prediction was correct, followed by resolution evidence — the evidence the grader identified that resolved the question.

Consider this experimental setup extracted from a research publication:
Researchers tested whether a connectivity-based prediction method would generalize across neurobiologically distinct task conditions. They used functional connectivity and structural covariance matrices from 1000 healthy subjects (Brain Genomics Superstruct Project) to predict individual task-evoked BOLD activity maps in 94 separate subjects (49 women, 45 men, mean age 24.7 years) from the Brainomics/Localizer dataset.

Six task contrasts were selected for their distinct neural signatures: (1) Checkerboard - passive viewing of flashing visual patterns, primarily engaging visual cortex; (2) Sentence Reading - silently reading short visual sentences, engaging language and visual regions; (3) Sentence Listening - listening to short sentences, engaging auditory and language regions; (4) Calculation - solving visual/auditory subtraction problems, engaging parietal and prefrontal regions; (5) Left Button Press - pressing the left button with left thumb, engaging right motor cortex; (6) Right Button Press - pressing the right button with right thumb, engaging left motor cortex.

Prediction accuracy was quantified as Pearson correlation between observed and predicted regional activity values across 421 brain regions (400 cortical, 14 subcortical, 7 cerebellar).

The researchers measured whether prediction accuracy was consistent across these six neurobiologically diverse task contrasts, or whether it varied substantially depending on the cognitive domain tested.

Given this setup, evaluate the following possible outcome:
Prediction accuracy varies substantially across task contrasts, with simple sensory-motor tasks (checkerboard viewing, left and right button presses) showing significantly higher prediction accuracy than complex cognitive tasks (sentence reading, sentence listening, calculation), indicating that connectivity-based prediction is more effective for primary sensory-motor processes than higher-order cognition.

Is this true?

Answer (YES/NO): NO